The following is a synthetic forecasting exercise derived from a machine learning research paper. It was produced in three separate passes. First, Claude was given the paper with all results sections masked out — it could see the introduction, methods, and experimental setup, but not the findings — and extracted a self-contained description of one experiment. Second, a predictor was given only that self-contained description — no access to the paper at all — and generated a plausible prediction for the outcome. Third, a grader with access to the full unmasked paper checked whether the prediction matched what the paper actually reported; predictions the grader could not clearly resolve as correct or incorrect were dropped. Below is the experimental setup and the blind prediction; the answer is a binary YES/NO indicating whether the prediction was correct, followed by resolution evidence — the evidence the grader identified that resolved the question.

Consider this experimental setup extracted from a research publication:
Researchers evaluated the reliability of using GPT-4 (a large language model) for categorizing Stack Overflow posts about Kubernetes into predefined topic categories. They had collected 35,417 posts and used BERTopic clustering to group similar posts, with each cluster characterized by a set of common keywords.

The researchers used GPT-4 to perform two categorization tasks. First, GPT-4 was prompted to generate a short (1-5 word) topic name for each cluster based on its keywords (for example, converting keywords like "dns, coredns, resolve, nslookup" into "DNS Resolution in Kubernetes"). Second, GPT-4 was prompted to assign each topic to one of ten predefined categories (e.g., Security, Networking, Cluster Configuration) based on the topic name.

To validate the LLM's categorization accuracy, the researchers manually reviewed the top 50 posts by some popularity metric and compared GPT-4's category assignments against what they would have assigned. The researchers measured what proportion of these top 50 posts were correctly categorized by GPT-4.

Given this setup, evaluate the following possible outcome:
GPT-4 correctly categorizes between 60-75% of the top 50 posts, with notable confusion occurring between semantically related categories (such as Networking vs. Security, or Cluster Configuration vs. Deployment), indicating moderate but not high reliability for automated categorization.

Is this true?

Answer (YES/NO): NO